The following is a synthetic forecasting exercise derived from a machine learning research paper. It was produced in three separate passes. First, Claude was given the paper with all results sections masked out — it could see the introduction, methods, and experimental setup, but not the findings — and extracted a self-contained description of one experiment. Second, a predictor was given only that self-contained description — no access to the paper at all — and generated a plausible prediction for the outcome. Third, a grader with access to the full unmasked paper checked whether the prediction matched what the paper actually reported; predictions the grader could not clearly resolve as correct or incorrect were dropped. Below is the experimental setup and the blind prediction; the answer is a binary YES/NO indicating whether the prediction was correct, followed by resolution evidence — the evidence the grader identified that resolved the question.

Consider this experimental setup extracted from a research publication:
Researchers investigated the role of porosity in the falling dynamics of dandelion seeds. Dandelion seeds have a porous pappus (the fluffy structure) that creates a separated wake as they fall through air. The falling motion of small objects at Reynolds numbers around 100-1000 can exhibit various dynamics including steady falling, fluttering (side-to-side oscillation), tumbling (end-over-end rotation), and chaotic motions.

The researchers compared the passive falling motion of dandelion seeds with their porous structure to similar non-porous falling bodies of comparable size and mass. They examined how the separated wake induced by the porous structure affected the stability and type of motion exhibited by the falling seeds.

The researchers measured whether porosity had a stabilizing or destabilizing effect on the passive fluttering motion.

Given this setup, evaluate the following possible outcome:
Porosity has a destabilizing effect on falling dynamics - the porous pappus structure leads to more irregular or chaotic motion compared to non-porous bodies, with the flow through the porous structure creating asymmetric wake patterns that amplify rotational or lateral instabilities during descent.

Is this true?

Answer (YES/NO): NO